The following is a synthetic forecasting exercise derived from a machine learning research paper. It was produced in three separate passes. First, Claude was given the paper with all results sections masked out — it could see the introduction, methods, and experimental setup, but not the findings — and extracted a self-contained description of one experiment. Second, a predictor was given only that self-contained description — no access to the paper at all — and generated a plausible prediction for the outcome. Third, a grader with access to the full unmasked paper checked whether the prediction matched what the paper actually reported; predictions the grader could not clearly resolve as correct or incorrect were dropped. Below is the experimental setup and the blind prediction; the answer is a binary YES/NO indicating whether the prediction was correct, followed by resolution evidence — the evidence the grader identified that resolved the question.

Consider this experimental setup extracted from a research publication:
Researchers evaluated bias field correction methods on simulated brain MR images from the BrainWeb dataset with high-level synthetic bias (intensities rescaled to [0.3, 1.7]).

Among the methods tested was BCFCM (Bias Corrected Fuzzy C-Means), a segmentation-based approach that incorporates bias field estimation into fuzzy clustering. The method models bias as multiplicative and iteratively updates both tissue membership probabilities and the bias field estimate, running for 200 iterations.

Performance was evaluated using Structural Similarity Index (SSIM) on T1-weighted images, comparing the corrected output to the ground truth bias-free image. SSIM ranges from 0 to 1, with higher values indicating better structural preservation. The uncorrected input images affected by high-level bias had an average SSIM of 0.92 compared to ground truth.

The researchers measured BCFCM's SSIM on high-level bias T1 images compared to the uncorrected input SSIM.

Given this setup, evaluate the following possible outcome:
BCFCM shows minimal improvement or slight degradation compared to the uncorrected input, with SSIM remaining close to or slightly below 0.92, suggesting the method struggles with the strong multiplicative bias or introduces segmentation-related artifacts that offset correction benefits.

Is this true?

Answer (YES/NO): NO